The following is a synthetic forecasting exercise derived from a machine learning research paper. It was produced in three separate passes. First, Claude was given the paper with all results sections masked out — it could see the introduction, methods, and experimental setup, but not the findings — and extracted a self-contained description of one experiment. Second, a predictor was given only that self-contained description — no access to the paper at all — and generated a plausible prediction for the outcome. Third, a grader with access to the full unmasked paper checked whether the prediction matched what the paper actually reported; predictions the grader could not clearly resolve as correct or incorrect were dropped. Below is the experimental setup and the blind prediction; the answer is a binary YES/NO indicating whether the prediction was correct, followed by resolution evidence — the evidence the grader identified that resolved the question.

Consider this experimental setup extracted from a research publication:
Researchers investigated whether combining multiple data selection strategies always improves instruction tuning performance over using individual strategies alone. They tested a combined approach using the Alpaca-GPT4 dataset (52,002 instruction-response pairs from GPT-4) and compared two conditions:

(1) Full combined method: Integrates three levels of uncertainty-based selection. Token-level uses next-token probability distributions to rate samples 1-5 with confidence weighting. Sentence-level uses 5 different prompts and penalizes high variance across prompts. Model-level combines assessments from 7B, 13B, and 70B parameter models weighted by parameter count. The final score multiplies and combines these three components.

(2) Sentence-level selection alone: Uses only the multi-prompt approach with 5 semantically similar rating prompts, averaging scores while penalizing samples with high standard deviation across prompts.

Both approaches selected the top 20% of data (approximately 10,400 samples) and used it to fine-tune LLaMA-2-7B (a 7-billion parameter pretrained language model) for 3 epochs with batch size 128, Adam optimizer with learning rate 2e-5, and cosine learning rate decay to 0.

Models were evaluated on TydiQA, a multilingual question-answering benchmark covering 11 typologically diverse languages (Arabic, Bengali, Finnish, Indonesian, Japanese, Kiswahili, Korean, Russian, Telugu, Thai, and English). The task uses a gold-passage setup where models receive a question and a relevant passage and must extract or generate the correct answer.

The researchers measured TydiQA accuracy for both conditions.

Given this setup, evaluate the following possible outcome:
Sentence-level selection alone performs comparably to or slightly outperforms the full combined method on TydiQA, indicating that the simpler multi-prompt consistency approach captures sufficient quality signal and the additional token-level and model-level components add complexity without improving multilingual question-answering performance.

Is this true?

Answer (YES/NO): YES